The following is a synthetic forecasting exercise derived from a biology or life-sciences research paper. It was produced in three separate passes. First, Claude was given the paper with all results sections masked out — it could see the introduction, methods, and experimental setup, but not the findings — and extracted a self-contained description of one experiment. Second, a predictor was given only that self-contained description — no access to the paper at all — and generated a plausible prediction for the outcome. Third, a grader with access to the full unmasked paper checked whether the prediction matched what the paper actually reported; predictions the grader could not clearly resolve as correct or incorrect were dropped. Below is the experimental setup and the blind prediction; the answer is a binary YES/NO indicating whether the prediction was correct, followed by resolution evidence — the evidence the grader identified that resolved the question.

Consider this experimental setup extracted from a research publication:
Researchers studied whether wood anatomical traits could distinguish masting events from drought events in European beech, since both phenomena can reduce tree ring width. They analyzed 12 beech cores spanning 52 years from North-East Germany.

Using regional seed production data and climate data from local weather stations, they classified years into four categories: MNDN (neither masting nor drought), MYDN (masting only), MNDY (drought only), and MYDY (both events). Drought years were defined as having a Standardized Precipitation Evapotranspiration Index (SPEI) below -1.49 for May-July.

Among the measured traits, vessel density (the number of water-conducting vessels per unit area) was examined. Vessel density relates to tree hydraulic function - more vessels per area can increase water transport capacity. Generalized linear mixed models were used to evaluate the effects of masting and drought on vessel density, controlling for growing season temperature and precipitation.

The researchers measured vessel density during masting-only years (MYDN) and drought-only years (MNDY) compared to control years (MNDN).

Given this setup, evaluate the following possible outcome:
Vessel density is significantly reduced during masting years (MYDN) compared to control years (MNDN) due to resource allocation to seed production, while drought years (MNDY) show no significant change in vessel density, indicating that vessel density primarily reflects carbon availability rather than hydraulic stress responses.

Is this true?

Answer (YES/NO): NO